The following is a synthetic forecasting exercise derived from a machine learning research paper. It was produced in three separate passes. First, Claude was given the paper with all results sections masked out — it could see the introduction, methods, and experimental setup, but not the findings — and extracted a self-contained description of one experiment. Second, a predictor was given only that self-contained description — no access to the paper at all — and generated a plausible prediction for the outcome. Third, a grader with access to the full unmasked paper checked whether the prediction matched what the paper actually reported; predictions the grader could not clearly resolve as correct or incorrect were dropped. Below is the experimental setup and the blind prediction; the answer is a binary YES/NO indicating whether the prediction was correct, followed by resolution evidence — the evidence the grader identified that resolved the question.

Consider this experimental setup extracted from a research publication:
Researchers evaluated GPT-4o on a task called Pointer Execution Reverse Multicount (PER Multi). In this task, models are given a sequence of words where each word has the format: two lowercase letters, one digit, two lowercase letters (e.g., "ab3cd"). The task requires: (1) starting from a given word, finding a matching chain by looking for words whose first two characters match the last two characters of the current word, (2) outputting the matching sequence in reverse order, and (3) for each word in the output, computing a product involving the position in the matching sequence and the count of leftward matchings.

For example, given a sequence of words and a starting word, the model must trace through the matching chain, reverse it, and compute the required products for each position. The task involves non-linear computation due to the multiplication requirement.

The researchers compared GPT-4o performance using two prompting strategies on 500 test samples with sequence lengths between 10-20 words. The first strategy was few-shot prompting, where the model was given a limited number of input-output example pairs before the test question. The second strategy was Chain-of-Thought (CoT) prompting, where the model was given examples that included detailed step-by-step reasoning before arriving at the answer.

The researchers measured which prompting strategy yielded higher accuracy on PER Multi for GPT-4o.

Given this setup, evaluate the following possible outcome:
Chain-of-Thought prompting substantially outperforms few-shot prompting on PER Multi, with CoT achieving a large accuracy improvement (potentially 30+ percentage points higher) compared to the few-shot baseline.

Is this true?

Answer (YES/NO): NO